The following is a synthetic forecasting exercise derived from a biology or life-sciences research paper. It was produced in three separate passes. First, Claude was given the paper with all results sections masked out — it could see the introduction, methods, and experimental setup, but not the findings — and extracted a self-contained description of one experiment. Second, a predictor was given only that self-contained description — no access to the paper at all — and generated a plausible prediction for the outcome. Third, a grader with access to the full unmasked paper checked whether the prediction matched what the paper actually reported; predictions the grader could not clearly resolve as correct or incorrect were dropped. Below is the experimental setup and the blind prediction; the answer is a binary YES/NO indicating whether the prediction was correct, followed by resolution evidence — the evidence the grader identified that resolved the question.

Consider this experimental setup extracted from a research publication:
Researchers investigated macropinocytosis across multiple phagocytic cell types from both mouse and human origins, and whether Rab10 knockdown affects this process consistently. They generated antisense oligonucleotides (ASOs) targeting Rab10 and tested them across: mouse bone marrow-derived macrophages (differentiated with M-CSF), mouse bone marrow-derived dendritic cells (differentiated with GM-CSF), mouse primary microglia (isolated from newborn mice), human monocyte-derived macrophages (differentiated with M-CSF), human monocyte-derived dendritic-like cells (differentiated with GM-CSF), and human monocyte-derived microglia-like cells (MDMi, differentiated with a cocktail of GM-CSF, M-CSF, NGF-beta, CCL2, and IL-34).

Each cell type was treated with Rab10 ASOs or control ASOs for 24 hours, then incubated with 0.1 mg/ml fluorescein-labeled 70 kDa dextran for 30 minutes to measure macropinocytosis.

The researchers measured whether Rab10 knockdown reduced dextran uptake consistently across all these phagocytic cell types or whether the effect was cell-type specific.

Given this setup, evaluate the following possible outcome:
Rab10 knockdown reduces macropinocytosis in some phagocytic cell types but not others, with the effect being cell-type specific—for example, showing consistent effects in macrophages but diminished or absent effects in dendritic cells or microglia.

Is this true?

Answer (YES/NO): NO